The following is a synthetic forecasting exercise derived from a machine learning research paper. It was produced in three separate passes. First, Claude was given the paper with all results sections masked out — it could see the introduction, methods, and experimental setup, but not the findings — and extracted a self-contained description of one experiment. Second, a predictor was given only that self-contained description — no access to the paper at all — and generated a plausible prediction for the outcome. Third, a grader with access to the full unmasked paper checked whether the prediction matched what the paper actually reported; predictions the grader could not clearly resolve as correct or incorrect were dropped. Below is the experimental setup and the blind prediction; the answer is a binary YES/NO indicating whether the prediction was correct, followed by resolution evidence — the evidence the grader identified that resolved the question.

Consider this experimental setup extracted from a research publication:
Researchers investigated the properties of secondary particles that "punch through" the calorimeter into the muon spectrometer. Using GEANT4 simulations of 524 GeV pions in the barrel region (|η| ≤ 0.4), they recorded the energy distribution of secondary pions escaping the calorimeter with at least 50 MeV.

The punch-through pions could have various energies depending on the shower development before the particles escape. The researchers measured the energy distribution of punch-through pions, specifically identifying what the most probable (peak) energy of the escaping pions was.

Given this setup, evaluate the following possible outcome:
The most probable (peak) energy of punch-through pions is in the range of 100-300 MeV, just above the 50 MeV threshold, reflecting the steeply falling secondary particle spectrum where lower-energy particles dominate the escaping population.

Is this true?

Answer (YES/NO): NO